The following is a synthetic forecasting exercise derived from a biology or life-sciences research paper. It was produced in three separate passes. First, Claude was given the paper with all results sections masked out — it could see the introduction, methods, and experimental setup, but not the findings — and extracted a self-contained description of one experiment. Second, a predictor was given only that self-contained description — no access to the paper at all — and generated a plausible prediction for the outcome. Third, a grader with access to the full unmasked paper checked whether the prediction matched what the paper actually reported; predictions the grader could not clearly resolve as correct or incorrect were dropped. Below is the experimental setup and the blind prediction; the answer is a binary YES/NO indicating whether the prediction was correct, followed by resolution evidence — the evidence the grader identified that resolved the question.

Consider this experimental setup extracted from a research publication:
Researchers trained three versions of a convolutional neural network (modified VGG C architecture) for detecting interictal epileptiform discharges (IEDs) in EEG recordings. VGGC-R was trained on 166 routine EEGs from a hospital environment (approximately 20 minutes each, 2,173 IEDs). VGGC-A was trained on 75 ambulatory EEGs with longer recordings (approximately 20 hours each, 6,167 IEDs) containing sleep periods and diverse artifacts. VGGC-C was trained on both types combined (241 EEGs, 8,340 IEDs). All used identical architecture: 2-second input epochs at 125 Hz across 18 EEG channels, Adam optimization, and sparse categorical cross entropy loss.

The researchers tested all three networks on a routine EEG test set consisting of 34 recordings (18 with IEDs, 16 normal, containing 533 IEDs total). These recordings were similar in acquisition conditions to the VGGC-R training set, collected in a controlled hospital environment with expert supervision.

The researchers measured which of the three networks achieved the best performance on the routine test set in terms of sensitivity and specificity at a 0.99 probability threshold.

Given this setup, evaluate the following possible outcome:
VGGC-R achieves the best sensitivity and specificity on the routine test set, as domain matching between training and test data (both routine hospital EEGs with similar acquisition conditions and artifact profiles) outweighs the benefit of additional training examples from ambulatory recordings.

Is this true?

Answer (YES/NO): YES